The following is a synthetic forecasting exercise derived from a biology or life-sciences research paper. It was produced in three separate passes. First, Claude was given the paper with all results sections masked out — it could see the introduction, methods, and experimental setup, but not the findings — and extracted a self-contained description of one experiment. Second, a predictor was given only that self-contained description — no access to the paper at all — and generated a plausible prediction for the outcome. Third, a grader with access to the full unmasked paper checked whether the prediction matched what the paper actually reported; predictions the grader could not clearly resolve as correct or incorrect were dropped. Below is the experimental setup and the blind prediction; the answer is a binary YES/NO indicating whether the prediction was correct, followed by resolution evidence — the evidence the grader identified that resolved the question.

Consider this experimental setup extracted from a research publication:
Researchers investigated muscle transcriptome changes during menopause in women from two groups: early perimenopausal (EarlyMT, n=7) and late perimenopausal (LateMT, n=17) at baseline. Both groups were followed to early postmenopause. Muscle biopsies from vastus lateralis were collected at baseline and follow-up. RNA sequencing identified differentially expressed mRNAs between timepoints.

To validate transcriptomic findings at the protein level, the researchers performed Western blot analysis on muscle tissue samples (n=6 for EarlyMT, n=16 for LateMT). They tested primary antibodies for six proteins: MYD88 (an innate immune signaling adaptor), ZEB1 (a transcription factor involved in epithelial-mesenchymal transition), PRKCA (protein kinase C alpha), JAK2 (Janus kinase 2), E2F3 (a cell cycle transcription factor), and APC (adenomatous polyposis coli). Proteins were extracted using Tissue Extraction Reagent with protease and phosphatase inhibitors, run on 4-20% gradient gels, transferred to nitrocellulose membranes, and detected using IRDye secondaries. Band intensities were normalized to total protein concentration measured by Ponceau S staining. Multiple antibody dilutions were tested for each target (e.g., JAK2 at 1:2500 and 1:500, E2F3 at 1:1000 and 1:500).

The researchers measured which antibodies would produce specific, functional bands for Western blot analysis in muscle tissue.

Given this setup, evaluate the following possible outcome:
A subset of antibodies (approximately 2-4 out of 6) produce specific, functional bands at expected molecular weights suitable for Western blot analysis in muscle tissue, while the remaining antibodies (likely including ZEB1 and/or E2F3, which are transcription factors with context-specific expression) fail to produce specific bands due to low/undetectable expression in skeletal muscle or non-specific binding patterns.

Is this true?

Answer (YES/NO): NO